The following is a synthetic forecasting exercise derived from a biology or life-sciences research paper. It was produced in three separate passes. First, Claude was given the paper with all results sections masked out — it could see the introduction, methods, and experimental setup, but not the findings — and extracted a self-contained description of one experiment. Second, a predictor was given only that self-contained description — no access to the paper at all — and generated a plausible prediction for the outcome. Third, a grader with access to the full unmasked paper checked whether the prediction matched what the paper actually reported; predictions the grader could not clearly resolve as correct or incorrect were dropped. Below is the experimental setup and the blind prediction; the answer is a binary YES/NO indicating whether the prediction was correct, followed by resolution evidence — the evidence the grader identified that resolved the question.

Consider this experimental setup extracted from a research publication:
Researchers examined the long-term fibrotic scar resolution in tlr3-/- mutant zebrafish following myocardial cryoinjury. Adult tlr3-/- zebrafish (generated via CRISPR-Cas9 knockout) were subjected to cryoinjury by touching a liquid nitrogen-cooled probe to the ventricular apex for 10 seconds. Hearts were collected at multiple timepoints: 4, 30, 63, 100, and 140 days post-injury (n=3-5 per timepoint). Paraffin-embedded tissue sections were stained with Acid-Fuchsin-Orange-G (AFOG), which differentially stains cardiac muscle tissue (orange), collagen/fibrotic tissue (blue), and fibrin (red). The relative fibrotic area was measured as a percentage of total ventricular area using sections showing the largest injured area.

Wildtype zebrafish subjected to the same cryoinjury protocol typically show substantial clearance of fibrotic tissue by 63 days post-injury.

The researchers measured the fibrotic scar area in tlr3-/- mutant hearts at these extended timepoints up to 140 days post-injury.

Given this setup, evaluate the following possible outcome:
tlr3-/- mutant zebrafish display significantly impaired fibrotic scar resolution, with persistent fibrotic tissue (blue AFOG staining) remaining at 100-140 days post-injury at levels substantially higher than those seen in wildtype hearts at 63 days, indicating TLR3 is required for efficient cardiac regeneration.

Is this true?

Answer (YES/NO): YES